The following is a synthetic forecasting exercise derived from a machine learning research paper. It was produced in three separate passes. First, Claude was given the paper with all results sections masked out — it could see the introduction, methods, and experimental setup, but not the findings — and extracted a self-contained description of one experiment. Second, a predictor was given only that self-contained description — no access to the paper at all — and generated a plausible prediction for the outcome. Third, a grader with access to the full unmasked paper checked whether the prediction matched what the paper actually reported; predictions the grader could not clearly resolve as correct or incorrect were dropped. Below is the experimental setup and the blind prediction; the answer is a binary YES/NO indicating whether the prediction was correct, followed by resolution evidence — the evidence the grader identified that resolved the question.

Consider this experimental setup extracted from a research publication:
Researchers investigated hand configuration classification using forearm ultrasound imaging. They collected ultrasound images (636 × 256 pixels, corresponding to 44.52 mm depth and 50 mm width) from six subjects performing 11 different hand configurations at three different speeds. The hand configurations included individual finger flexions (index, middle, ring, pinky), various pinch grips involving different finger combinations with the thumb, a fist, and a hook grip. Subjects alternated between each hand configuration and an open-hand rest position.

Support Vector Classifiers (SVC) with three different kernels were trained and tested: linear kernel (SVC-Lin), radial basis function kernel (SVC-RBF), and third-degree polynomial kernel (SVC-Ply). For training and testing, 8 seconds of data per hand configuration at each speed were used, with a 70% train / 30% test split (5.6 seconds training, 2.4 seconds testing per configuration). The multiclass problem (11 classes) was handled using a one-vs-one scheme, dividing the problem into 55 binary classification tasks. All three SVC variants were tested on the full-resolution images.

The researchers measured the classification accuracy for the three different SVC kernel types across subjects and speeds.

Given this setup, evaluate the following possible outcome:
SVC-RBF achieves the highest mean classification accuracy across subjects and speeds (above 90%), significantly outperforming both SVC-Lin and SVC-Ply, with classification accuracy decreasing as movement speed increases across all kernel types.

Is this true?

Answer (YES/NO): NO